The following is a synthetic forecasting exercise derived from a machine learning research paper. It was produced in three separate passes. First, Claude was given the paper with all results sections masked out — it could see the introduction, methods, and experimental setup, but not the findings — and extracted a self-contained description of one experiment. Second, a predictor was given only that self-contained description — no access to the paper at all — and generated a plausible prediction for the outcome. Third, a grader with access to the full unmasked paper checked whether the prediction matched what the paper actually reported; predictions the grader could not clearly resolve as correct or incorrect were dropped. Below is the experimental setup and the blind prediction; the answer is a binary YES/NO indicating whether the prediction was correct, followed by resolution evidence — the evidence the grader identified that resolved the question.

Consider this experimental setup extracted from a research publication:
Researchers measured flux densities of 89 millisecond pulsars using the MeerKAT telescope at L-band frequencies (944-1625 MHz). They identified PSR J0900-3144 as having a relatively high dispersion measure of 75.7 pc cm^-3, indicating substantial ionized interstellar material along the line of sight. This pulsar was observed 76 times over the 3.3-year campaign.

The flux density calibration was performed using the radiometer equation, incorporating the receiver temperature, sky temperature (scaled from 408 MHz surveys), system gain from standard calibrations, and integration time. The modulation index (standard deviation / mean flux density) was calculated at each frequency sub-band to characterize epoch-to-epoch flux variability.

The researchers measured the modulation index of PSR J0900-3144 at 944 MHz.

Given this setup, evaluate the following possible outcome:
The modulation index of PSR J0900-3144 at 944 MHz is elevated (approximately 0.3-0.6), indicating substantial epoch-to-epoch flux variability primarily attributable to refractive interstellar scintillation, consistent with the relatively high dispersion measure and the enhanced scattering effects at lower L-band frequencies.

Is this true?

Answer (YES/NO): NO